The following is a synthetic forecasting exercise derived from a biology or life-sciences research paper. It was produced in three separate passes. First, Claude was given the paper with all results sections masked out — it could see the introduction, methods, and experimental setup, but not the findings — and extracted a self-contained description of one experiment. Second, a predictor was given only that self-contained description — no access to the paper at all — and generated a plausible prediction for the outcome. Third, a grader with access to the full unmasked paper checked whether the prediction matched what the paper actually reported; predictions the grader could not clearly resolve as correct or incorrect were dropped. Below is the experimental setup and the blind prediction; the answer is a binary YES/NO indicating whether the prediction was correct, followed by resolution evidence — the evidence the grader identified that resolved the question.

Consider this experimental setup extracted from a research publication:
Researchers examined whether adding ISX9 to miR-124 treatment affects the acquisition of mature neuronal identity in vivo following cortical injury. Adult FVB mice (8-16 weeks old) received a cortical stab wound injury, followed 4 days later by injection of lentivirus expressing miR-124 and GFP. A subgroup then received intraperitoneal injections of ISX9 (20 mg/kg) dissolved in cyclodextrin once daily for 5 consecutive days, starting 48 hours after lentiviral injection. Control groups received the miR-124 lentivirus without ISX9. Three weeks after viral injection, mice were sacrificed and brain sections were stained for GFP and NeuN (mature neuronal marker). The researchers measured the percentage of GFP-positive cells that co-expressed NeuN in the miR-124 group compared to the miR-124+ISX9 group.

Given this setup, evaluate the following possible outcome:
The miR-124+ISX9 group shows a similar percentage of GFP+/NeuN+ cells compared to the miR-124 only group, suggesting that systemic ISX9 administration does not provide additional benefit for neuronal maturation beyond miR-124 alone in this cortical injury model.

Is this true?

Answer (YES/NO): YES